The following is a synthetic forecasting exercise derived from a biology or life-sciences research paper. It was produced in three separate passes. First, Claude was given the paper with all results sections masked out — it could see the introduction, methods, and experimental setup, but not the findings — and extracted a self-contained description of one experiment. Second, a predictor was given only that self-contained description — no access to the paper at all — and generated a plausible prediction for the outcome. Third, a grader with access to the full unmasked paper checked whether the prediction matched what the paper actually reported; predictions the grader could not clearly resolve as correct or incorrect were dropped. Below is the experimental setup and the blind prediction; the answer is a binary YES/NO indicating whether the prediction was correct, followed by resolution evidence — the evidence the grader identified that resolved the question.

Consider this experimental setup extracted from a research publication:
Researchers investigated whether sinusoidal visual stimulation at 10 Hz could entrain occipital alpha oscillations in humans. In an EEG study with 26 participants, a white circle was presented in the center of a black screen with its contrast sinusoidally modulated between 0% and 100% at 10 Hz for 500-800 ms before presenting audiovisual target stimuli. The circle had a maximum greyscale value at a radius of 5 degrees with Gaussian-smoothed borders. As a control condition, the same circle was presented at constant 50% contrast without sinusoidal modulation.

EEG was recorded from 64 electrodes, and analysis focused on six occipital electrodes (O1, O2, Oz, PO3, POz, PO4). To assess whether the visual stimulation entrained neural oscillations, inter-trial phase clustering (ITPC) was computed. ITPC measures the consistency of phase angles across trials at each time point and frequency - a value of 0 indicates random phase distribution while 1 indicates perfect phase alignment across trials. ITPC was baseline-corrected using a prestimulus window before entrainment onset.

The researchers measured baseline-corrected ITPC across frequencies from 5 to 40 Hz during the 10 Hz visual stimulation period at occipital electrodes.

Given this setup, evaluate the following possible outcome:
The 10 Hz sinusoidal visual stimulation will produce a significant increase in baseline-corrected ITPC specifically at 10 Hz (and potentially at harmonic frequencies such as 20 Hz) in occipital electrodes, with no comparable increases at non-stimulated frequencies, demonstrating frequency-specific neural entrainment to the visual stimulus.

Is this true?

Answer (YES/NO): YES